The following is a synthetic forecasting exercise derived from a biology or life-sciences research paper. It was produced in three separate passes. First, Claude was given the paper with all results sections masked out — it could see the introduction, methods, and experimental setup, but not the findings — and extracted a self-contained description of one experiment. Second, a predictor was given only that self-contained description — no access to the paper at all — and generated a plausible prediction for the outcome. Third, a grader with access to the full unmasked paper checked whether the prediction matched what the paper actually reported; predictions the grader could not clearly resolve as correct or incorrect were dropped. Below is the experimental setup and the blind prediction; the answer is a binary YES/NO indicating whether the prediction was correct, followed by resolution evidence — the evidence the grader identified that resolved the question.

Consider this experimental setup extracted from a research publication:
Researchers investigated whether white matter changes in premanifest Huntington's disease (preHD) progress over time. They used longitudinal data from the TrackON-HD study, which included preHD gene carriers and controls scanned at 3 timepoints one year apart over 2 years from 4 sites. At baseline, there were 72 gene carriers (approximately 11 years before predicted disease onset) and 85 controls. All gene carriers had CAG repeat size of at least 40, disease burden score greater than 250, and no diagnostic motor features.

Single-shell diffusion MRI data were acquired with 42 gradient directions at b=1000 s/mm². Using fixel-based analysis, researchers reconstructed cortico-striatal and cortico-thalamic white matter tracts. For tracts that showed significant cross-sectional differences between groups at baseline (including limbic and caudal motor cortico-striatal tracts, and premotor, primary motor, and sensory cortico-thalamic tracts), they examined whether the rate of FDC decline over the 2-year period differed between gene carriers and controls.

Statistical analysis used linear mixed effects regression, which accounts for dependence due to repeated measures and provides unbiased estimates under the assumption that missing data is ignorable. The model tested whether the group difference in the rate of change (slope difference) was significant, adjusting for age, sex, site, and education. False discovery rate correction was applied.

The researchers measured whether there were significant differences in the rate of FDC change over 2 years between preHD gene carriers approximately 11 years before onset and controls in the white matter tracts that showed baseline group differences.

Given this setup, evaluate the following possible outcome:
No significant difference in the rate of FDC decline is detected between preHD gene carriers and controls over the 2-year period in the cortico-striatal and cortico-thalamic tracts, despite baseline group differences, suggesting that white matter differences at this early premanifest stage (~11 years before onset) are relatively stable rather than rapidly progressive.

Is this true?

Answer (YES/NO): YES